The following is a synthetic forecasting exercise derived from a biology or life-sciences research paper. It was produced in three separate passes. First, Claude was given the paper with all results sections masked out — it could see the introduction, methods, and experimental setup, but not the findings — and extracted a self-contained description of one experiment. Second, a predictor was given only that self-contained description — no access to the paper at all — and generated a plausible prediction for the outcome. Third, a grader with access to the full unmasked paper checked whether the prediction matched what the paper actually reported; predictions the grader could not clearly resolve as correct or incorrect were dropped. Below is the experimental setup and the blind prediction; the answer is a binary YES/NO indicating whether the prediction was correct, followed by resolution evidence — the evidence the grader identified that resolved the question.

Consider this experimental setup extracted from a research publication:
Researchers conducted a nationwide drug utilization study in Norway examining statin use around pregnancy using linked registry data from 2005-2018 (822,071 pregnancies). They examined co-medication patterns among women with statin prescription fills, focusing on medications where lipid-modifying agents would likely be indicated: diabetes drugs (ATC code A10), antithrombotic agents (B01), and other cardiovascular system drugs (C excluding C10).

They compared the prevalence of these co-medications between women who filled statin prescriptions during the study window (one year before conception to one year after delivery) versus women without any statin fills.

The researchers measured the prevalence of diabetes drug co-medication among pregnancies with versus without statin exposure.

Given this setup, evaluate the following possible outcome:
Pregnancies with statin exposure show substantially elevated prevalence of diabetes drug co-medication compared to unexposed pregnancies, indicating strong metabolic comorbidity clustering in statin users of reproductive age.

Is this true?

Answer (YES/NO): YES